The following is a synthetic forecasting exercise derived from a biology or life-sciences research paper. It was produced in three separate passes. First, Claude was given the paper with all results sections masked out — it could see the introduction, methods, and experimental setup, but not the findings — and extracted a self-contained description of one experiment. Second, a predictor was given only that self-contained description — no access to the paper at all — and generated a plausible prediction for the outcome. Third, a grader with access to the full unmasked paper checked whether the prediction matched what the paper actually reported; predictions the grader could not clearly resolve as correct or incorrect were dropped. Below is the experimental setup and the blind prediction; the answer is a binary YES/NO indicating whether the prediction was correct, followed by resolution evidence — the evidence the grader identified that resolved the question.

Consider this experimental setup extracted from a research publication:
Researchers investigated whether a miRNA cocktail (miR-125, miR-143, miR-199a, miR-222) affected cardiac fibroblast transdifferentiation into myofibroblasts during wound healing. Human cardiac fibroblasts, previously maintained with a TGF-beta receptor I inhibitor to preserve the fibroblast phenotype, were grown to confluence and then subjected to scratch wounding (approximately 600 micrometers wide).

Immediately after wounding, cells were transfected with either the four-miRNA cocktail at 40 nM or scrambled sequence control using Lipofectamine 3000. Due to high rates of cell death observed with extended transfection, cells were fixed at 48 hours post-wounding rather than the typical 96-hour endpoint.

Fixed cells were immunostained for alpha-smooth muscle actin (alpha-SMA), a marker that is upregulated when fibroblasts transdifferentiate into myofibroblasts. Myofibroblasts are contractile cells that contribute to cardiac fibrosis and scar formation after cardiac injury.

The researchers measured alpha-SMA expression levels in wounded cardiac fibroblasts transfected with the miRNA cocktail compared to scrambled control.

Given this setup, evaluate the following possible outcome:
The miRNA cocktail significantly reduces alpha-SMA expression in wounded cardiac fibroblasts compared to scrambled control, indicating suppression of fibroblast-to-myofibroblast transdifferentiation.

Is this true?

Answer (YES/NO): YES